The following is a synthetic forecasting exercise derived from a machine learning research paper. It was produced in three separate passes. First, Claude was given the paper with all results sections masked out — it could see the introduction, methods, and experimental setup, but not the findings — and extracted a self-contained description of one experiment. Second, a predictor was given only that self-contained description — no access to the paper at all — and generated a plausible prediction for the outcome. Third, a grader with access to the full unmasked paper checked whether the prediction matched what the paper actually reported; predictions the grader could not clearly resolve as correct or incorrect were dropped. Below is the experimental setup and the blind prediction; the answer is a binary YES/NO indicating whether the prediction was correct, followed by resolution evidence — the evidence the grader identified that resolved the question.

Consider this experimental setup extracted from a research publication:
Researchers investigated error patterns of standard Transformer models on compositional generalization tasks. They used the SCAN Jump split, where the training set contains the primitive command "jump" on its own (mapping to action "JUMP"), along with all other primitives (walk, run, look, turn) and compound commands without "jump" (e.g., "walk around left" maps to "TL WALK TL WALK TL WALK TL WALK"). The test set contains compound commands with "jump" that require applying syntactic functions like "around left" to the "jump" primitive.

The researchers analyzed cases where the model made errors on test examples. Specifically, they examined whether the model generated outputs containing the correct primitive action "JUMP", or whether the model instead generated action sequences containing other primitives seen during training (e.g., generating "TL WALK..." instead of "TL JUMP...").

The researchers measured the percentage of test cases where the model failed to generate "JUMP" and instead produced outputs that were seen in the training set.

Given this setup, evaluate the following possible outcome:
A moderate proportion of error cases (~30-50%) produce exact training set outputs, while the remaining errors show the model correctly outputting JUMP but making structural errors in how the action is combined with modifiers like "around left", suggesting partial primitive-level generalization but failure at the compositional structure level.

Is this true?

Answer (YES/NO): NO